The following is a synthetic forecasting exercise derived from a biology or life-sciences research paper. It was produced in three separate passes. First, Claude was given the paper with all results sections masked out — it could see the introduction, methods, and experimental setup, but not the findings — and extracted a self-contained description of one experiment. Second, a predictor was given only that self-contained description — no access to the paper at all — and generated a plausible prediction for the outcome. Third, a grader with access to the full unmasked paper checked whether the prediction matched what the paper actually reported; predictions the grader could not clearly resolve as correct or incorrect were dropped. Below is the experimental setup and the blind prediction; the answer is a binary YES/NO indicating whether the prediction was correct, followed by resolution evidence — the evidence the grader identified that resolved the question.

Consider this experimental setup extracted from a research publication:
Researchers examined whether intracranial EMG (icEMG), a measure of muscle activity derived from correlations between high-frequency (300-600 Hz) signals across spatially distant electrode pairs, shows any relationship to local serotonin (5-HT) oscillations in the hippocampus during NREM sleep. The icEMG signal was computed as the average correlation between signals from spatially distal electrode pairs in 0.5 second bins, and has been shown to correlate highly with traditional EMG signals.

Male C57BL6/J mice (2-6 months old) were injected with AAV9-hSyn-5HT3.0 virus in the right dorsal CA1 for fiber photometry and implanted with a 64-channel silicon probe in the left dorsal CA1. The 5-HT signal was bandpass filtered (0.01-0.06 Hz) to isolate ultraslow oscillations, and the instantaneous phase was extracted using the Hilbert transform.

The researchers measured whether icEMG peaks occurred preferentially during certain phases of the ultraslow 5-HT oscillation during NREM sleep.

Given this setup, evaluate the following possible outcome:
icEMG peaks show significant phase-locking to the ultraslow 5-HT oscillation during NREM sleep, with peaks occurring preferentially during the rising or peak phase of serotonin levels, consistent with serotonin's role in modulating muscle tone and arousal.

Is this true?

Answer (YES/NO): YES